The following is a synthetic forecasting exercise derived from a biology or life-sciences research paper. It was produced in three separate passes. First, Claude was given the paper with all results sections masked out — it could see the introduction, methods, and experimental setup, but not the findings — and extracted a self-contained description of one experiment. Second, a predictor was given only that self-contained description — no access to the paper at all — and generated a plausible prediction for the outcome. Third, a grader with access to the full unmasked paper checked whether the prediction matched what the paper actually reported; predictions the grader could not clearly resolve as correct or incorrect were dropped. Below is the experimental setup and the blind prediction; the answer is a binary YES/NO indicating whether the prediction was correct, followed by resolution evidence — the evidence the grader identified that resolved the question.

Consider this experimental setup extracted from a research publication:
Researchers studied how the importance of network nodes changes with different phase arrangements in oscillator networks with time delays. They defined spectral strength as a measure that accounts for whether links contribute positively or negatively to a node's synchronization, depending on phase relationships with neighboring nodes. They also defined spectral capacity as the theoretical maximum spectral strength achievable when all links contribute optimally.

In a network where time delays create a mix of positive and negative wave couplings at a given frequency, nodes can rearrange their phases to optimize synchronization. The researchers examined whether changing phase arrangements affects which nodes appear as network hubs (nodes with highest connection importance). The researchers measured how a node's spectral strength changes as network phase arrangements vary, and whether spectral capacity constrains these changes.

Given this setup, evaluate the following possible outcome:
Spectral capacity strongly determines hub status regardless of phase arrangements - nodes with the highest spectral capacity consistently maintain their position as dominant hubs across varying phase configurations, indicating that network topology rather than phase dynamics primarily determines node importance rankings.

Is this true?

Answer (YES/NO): NO